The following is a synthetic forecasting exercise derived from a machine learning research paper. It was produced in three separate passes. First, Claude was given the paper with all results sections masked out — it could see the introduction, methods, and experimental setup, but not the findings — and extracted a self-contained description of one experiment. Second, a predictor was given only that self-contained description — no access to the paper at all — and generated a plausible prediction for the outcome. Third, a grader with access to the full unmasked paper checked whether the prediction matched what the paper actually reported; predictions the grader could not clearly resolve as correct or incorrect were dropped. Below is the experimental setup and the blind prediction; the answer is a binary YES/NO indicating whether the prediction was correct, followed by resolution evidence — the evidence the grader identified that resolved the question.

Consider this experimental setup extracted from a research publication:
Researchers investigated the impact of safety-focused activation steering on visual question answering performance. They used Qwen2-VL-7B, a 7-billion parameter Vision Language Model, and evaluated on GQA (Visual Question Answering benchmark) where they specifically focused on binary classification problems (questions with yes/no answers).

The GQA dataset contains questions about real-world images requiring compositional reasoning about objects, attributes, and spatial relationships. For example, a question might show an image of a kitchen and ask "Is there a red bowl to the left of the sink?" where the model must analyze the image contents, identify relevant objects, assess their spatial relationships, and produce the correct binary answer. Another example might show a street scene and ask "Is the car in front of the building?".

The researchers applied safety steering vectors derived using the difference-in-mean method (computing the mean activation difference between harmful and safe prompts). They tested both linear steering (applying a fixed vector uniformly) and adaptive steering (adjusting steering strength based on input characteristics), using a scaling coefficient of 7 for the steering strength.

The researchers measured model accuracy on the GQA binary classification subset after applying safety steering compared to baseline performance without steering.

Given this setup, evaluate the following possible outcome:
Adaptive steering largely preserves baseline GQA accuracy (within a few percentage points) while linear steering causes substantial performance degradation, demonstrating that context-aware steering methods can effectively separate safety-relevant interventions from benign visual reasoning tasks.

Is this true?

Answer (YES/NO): NO